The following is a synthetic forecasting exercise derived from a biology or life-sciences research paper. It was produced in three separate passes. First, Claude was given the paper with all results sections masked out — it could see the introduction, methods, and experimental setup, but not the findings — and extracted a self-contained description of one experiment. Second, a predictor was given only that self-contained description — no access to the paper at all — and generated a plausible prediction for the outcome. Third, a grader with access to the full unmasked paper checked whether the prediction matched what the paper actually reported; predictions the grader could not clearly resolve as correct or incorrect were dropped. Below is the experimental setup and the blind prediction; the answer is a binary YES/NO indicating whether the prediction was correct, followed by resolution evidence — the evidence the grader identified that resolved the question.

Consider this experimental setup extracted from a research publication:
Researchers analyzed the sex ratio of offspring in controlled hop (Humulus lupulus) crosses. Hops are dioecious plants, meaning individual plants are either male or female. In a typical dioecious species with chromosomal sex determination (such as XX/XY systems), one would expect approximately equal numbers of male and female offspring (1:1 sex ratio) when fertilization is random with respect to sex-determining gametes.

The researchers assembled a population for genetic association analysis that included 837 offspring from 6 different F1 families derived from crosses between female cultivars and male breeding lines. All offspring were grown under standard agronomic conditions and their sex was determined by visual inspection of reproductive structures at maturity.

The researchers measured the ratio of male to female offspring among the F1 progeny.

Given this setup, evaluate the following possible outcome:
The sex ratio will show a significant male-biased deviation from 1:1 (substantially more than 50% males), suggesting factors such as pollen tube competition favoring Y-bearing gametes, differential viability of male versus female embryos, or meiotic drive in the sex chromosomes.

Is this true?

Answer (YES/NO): NO